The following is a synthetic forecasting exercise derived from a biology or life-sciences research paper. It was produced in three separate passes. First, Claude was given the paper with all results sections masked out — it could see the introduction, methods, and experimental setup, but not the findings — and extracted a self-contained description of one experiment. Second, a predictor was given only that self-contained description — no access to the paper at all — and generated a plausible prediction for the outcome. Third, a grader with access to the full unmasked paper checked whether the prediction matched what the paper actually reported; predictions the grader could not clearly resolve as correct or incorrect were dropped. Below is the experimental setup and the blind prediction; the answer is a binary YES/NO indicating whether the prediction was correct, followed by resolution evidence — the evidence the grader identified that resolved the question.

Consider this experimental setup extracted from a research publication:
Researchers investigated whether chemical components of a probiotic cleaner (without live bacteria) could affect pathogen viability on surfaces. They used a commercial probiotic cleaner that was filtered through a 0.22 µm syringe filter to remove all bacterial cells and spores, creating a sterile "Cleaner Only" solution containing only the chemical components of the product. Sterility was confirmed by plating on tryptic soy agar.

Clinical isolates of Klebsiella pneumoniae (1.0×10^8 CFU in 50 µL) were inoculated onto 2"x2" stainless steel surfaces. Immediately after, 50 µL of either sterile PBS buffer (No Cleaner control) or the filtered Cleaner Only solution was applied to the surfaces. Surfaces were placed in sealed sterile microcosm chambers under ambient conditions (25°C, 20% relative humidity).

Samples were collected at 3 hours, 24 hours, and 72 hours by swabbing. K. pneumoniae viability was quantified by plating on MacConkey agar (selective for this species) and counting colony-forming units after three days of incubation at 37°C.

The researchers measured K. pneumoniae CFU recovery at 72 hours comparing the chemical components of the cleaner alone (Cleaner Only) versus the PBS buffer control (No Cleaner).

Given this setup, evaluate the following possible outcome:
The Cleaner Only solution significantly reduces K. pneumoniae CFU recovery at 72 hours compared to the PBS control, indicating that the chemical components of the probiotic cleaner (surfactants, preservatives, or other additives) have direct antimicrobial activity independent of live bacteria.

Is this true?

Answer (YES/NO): NO